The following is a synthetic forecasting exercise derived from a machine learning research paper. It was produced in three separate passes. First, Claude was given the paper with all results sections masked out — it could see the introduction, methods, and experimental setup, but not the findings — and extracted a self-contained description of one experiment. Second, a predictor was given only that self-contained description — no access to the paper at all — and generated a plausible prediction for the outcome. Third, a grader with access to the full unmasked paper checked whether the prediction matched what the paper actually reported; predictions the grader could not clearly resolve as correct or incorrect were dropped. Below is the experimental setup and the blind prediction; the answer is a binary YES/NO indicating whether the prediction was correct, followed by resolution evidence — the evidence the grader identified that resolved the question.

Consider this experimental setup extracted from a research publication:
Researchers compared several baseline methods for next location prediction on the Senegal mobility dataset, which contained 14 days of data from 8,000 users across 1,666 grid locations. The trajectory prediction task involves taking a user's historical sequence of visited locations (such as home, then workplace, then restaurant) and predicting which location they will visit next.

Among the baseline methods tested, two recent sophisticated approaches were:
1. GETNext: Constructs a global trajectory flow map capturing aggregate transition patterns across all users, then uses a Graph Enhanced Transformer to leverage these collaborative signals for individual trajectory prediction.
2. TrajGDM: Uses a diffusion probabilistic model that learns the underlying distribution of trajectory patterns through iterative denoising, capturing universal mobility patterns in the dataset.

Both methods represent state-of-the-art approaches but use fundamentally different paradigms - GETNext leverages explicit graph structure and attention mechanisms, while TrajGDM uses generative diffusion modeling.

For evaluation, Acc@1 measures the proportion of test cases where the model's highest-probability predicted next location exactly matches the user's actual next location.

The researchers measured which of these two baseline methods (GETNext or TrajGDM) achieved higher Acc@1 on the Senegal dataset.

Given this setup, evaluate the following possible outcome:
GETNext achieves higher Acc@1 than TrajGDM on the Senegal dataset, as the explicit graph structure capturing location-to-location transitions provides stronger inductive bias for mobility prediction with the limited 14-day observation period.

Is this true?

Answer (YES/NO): NO